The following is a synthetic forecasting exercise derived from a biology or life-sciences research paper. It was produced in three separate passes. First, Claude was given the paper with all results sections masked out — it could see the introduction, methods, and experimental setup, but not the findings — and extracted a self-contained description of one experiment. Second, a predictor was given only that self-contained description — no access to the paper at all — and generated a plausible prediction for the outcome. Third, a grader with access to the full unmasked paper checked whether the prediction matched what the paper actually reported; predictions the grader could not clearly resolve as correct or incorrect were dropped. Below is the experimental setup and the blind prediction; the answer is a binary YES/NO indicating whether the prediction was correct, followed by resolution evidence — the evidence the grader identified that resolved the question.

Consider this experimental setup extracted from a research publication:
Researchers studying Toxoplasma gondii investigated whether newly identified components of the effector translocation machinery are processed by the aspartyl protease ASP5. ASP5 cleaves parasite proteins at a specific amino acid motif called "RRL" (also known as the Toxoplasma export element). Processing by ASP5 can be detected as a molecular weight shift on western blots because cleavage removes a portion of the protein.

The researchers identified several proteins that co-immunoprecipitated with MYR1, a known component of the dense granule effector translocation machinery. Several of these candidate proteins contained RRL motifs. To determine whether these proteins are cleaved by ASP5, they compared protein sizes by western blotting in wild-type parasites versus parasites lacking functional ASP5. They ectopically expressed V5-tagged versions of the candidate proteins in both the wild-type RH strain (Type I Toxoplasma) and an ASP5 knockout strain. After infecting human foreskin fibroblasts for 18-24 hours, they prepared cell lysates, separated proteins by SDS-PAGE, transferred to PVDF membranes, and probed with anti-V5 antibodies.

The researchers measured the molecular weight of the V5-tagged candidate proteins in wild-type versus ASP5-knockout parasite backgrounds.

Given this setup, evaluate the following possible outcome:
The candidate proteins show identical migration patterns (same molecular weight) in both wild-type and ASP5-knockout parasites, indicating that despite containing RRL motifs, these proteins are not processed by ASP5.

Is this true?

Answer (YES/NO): NO